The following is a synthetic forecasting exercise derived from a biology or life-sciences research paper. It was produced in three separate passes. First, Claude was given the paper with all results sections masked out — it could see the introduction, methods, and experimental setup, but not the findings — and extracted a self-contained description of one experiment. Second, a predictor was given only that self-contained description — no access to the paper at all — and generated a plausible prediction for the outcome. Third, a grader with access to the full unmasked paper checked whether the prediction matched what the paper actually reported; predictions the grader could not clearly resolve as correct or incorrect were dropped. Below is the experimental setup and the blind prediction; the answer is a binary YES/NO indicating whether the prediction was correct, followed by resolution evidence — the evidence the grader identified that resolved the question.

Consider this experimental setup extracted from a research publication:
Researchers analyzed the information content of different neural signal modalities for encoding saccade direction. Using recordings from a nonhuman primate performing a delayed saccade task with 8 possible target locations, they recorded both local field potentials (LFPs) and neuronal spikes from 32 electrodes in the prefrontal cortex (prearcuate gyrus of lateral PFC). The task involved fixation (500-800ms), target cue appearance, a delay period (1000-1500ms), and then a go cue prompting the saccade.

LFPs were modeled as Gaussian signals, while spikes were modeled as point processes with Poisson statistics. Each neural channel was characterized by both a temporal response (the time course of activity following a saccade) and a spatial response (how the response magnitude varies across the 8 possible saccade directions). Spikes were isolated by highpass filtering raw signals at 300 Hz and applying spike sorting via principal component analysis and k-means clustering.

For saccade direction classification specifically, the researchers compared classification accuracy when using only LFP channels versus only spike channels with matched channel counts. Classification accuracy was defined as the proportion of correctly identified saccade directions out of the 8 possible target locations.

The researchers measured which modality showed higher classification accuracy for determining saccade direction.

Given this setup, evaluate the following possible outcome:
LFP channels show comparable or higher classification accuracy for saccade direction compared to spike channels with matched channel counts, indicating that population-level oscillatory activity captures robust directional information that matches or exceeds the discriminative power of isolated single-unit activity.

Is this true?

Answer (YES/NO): NO